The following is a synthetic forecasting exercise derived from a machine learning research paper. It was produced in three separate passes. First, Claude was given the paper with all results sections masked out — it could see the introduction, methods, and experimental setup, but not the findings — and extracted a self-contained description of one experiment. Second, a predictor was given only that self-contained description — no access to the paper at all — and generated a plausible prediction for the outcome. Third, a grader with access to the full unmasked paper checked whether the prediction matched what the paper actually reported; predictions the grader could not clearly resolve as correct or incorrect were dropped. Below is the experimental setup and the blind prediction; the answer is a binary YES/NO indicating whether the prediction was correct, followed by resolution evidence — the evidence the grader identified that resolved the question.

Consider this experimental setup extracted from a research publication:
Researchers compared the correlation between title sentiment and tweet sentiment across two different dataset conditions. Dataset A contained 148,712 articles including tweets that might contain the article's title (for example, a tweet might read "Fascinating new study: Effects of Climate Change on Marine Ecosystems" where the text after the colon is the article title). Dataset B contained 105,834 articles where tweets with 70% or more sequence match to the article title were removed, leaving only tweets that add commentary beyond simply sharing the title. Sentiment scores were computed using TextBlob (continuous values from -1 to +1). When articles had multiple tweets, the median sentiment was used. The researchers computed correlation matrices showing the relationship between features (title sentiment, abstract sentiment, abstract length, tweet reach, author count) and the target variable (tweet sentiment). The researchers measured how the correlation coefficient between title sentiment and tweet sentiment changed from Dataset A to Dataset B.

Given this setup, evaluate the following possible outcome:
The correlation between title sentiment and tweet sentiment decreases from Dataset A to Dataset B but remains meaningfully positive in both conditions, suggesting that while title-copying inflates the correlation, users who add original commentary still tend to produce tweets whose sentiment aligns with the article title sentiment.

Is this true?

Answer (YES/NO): YES